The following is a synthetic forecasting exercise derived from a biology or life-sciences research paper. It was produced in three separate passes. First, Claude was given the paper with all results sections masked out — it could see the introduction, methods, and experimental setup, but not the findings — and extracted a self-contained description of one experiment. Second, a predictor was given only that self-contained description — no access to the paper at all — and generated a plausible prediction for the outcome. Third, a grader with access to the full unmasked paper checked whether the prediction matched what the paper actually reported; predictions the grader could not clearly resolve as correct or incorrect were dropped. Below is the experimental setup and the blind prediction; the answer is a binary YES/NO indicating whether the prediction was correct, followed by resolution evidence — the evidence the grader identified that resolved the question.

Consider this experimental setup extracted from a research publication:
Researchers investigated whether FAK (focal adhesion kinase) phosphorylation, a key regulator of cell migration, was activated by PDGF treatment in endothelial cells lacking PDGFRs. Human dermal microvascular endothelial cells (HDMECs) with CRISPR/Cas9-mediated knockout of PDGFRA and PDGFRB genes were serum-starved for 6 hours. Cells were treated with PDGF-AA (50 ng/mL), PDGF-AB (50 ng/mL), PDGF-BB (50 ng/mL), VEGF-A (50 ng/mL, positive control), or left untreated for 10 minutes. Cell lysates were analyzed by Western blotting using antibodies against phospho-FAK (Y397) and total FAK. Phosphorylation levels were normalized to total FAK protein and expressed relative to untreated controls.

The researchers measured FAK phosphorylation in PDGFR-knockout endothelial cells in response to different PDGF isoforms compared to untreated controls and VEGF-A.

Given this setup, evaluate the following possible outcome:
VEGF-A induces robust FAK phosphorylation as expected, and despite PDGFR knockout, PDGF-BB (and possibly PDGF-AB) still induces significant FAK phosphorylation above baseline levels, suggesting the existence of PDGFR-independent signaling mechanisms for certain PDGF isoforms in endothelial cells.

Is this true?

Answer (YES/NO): NO